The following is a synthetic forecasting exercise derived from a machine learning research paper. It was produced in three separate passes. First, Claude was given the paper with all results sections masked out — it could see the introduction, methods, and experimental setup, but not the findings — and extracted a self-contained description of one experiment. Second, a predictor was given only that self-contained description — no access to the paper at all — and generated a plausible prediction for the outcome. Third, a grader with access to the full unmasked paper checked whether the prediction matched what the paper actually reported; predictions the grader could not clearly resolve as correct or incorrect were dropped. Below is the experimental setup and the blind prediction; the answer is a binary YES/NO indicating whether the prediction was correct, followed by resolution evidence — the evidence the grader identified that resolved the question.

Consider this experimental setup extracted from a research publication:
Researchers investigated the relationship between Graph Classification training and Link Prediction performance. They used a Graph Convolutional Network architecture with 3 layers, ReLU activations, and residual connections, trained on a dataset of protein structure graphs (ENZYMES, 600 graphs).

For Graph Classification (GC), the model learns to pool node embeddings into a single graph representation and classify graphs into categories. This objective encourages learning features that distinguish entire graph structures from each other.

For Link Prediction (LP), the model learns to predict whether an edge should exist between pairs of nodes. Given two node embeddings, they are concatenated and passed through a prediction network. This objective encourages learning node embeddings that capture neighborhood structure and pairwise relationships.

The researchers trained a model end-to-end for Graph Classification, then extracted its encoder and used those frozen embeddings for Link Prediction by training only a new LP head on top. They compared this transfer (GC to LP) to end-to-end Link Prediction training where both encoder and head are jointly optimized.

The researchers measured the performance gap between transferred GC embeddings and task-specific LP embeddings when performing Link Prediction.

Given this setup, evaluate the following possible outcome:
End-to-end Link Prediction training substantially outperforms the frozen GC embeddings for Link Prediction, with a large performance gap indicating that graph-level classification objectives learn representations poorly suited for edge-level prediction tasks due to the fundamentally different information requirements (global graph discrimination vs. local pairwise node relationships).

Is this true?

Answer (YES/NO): YES